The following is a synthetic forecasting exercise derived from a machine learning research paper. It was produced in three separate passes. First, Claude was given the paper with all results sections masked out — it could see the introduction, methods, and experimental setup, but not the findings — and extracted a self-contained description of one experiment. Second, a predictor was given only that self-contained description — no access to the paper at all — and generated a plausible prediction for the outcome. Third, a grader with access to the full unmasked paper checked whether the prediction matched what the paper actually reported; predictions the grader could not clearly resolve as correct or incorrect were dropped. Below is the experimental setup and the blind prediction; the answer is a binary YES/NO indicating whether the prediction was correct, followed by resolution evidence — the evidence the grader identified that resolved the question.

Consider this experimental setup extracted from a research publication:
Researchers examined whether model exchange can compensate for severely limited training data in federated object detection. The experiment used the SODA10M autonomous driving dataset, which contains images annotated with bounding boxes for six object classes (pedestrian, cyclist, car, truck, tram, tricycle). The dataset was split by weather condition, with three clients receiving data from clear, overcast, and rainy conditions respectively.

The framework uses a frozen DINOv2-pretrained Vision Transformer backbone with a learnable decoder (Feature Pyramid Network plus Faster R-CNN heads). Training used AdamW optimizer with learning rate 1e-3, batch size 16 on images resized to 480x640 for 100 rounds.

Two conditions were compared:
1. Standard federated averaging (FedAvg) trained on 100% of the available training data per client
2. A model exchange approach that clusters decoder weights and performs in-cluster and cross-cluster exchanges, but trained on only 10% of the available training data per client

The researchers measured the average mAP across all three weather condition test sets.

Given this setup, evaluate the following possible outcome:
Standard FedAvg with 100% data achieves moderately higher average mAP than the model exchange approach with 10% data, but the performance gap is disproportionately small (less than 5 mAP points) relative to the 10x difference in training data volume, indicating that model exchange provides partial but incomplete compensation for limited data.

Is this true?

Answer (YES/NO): NO